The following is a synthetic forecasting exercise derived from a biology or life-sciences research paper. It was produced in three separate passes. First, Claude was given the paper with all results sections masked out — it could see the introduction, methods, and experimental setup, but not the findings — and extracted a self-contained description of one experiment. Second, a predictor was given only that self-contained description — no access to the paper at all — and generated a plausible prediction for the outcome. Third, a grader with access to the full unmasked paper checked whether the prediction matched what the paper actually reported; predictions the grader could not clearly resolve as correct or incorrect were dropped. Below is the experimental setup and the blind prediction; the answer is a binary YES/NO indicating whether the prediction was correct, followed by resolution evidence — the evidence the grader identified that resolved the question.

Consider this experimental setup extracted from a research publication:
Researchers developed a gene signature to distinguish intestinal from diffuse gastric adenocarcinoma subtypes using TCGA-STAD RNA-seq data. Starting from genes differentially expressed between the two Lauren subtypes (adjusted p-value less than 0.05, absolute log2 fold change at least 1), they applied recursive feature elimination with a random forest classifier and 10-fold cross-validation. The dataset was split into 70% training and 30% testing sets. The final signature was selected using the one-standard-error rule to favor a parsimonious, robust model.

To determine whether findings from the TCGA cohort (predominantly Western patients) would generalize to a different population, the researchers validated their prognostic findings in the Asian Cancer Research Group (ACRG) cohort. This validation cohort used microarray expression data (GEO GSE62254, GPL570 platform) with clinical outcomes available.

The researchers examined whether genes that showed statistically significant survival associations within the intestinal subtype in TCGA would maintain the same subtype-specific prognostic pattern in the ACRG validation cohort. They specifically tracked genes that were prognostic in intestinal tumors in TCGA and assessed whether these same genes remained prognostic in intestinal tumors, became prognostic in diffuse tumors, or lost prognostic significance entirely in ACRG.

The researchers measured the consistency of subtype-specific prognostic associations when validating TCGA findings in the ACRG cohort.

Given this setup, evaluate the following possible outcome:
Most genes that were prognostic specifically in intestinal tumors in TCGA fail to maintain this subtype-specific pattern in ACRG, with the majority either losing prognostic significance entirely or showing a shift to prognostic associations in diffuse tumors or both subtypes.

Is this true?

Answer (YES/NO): YES